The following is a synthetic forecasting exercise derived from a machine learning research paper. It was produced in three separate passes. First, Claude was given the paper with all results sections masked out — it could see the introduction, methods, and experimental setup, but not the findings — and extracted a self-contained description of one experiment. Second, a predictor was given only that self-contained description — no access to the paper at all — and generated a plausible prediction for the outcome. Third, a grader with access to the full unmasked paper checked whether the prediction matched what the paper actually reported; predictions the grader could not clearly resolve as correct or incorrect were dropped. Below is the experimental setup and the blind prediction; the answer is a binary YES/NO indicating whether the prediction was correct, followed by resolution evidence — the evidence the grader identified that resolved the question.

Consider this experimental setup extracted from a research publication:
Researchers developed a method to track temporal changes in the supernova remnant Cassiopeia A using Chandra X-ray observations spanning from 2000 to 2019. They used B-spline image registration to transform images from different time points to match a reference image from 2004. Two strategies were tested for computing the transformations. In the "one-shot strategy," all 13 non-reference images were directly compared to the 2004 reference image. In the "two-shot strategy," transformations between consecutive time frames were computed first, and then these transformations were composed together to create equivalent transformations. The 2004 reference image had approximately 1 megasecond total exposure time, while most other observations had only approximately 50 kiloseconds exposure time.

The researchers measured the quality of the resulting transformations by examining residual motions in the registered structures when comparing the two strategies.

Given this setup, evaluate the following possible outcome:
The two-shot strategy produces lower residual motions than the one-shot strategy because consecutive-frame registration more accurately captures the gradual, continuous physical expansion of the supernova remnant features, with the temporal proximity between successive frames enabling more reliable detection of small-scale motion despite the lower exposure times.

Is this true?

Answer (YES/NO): NO